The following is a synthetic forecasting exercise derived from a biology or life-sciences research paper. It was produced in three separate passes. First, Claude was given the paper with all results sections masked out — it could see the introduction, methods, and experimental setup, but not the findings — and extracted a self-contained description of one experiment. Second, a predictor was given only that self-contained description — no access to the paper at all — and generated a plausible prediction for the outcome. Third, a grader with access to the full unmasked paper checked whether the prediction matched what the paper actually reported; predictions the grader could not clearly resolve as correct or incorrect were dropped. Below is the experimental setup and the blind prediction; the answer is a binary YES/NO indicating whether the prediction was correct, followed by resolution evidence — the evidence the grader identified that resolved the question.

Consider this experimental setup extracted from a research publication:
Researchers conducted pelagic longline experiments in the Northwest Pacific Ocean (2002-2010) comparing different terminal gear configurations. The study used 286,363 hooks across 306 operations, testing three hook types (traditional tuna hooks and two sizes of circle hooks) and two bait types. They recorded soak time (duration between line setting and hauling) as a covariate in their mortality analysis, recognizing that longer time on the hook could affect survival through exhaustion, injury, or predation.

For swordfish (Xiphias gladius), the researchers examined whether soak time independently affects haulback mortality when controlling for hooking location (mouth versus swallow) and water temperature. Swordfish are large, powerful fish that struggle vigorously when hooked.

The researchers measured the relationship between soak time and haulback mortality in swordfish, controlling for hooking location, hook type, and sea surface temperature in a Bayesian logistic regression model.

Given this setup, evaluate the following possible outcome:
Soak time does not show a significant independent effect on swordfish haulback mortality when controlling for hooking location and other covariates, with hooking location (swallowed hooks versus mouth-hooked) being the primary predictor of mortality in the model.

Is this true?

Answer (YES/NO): NO